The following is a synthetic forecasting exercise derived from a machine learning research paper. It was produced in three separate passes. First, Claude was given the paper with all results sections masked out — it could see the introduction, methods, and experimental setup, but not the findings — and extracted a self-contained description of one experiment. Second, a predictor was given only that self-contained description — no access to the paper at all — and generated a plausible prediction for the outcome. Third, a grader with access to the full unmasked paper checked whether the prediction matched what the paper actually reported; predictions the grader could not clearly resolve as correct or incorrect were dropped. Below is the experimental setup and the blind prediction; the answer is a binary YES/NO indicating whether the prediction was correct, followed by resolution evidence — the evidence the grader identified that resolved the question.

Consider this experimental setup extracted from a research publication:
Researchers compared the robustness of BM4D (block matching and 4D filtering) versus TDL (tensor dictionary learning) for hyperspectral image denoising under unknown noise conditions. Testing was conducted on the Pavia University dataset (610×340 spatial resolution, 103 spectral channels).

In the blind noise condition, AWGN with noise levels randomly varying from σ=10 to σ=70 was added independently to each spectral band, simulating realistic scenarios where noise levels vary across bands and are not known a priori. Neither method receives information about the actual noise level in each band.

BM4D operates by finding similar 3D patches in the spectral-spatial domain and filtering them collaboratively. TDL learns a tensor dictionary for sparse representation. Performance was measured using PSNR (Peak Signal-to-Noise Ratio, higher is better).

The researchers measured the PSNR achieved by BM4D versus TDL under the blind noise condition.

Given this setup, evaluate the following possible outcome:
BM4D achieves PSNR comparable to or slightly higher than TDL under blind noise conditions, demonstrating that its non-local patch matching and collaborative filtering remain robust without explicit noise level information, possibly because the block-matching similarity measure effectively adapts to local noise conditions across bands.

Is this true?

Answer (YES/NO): NO